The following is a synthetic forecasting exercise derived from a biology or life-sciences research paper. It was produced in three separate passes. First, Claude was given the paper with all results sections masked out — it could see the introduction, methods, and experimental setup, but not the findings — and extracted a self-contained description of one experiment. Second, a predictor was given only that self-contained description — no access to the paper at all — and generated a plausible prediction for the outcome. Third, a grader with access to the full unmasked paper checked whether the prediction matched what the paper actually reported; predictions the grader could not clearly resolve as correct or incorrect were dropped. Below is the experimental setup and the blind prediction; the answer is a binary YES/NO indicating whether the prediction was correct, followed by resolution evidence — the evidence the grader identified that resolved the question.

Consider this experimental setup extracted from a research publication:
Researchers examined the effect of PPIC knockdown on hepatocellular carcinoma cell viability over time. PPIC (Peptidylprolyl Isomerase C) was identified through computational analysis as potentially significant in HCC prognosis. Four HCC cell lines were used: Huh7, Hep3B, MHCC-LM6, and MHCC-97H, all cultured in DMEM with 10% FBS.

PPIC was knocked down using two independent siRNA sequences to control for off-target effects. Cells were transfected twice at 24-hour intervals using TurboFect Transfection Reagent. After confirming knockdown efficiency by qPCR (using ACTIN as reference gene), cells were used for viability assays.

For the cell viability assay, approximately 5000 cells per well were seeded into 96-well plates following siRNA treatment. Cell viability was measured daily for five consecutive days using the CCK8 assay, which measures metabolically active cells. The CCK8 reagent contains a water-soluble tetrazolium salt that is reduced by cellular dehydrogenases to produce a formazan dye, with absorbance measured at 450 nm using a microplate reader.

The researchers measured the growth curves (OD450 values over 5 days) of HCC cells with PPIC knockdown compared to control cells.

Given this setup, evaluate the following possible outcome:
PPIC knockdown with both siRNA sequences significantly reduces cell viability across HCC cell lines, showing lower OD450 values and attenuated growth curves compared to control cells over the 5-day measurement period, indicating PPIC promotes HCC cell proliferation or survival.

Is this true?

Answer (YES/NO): YES